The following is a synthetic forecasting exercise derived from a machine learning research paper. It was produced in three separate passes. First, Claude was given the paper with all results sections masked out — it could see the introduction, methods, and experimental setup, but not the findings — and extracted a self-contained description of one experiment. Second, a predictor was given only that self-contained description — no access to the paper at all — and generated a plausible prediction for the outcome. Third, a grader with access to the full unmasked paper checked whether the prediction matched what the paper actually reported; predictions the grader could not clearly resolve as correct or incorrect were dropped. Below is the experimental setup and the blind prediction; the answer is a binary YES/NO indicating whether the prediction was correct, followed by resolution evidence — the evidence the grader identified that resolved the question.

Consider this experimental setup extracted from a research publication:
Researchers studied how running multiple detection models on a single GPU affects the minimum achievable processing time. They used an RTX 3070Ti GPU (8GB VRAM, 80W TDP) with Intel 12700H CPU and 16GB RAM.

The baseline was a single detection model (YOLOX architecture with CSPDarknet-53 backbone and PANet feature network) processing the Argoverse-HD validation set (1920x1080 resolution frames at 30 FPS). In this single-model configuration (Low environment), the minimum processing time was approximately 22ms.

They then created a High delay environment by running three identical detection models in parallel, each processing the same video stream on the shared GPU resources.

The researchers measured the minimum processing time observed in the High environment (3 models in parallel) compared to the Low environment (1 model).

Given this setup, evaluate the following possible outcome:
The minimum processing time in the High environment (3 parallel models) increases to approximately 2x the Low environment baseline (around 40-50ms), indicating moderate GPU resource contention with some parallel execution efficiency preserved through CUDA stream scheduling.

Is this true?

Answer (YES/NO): YES